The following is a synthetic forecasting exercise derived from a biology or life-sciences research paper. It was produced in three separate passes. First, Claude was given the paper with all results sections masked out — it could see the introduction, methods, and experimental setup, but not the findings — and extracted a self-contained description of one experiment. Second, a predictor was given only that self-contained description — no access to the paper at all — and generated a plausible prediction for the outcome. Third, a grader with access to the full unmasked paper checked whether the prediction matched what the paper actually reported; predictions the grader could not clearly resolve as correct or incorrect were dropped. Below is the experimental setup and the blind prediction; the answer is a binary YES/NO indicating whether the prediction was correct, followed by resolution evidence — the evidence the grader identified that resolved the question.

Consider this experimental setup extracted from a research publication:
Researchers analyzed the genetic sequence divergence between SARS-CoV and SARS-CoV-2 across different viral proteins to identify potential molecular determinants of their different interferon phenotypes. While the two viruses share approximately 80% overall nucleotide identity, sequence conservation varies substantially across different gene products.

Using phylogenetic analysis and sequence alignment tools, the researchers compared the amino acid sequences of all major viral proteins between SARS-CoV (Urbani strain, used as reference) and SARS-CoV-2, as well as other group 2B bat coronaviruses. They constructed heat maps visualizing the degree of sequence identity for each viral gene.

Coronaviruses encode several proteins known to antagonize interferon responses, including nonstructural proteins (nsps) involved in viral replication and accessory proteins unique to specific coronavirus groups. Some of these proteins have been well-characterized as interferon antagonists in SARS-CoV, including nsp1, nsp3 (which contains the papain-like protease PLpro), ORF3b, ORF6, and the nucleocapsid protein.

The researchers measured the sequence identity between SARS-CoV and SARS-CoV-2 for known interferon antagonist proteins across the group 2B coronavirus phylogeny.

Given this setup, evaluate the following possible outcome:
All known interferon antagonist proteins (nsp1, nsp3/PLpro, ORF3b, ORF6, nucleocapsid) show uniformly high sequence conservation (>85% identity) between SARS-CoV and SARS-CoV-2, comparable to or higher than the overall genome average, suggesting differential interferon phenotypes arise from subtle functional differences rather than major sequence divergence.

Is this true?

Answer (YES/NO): NO